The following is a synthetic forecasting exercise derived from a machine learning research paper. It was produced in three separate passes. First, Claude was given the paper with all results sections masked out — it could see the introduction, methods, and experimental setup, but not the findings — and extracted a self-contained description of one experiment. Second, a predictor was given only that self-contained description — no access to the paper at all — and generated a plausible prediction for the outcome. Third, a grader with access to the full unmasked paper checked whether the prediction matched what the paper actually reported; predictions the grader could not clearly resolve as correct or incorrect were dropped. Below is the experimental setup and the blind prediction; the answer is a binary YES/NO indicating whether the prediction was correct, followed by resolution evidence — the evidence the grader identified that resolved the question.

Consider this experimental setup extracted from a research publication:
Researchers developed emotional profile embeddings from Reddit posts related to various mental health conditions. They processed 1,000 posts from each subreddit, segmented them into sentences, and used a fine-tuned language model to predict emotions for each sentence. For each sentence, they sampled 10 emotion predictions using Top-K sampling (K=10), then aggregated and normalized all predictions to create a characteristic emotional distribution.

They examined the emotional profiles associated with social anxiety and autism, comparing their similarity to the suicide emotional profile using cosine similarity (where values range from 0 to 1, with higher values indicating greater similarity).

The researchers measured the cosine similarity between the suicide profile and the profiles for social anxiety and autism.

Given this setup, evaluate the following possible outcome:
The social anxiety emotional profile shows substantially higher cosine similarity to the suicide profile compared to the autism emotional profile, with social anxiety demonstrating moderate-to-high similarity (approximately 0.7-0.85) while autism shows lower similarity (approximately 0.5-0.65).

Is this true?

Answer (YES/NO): NO